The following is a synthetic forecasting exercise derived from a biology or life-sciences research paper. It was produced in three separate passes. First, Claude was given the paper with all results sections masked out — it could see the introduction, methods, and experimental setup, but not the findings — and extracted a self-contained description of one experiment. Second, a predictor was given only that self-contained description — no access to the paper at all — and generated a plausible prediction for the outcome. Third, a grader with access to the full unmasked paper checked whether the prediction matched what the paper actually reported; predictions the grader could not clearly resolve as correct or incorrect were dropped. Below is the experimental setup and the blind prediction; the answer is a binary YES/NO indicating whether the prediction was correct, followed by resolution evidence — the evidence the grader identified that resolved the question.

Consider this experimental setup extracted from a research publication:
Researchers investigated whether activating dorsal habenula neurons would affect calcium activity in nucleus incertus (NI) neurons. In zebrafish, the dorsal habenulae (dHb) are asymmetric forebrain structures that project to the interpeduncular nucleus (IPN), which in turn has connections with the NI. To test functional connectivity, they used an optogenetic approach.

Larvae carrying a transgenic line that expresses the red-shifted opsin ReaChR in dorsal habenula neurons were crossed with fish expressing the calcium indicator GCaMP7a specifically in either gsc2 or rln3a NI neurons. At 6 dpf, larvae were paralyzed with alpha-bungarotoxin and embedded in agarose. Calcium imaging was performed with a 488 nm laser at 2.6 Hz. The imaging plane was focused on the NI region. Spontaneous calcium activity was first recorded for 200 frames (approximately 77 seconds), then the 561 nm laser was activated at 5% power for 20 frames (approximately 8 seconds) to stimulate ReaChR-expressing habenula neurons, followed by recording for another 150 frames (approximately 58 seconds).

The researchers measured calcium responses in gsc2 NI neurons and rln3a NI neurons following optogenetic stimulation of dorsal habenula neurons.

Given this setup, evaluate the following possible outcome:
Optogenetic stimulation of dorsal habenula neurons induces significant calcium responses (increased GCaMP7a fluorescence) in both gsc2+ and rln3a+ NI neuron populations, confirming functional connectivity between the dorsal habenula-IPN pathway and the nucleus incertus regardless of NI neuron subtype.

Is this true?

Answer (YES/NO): NO